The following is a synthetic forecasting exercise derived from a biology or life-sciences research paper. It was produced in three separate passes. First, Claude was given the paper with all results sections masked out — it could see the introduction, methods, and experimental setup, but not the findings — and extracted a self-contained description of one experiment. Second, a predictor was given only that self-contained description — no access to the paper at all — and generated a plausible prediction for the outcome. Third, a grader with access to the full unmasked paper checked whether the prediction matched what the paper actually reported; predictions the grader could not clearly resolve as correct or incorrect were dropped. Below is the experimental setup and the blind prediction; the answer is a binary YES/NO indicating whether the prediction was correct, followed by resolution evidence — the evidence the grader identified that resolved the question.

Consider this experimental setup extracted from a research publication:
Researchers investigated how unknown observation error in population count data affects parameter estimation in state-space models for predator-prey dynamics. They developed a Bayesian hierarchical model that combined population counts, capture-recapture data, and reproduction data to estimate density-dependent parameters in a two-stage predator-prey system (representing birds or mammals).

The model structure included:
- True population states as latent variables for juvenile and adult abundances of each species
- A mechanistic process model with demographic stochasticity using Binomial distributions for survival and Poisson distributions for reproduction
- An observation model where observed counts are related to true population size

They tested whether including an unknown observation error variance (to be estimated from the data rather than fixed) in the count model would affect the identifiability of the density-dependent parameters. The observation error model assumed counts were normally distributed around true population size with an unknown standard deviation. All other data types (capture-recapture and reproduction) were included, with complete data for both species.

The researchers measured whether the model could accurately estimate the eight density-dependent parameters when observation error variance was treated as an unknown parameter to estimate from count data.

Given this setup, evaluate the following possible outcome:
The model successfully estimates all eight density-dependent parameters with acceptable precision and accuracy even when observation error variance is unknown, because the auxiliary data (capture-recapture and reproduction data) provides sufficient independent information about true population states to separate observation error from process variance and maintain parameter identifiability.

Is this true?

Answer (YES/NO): NO